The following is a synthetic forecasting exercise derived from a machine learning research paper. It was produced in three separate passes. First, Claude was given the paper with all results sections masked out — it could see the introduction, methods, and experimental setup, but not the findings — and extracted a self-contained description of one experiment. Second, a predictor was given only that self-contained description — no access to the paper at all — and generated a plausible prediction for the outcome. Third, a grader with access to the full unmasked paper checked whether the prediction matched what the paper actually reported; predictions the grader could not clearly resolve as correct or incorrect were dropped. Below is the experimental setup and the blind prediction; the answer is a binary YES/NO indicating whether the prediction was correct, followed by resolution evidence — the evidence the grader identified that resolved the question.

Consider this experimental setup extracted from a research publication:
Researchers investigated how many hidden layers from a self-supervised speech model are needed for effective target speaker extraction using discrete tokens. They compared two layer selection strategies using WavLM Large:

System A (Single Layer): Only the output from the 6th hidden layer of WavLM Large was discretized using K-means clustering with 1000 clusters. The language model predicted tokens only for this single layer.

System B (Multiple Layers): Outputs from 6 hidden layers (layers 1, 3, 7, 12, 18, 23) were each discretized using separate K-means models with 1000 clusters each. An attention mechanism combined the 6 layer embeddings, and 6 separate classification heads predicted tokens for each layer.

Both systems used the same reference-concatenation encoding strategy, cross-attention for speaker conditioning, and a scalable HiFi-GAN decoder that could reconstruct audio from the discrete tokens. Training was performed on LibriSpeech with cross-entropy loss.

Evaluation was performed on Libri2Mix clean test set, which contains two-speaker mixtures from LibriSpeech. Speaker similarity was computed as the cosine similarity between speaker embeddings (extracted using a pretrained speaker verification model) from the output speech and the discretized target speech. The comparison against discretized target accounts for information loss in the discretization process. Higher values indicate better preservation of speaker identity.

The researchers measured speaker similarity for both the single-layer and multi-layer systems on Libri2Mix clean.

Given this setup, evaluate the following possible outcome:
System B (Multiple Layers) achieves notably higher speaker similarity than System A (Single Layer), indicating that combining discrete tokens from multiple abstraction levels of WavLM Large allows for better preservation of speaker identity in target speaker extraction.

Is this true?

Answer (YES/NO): YES